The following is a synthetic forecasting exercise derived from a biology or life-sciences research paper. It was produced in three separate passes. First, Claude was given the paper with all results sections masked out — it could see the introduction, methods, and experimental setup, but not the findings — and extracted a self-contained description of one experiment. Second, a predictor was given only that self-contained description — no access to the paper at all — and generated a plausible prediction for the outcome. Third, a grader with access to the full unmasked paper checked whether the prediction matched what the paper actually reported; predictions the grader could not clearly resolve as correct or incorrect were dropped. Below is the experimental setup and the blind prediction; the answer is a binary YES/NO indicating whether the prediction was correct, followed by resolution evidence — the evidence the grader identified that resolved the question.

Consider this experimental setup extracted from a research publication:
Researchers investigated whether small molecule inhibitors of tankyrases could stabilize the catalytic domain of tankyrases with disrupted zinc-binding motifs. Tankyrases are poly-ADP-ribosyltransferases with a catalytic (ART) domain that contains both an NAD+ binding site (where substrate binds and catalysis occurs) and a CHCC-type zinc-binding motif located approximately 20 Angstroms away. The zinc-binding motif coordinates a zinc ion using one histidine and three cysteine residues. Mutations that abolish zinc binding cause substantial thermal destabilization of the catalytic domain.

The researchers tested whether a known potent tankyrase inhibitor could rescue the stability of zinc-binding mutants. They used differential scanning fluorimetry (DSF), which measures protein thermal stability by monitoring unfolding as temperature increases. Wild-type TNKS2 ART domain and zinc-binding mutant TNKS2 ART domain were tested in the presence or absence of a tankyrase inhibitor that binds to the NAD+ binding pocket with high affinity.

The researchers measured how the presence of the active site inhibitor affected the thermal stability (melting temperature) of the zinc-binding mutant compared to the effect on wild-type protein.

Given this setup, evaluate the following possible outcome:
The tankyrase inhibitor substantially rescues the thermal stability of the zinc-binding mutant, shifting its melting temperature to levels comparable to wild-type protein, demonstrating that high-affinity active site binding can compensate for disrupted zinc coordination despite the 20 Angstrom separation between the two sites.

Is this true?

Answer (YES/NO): NO